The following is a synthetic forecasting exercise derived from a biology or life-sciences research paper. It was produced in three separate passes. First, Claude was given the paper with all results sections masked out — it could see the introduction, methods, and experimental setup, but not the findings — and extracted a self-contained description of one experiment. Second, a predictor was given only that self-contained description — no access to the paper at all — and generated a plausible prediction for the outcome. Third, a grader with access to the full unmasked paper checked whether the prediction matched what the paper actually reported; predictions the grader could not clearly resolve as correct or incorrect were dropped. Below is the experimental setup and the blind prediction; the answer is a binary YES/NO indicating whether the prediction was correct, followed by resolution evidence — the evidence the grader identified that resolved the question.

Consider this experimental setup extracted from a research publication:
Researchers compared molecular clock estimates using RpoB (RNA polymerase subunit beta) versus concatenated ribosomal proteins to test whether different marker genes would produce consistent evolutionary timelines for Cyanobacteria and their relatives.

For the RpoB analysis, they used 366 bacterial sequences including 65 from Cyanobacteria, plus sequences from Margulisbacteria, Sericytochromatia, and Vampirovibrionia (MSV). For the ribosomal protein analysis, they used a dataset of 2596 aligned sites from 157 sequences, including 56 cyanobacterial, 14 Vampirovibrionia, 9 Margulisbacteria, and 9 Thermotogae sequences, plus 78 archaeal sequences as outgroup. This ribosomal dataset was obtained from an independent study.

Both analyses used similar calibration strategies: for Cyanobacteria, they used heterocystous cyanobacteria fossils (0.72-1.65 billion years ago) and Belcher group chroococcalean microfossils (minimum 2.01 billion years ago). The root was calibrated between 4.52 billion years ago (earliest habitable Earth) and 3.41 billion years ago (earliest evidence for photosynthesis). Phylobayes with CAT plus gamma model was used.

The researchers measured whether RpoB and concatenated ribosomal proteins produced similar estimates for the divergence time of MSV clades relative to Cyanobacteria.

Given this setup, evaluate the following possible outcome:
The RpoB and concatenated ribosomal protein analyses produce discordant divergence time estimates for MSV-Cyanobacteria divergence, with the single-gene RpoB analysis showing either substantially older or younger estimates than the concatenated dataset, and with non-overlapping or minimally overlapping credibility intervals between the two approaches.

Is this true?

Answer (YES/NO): NO